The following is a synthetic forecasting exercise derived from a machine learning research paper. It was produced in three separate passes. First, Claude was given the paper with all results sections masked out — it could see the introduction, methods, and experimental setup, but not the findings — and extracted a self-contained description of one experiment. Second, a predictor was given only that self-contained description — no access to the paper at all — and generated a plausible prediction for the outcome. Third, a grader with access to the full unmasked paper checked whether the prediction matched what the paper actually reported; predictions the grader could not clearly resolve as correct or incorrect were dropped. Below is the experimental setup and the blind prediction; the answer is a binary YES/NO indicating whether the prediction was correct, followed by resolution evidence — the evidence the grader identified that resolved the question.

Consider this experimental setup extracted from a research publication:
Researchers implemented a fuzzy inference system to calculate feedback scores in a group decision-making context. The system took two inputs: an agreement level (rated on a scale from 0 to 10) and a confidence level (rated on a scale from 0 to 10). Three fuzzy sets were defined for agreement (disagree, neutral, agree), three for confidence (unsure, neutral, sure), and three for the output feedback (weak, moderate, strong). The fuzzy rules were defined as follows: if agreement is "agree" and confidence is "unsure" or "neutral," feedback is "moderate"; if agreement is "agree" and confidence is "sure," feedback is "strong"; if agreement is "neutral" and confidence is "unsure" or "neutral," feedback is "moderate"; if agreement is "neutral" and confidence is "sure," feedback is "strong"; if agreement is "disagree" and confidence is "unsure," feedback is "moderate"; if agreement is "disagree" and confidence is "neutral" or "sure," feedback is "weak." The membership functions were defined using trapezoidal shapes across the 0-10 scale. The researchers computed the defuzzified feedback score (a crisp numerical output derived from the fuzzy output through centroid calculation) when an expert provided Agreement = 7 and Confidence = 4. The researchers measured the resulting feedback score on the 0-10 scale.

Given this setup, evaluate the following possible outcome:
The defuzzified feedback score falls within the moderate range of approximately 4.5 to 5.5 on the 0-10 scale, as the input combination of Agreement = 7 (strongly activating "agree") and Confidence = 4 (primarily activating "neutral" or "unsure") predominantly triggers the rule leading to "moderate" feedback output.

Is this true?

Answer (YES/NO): NO